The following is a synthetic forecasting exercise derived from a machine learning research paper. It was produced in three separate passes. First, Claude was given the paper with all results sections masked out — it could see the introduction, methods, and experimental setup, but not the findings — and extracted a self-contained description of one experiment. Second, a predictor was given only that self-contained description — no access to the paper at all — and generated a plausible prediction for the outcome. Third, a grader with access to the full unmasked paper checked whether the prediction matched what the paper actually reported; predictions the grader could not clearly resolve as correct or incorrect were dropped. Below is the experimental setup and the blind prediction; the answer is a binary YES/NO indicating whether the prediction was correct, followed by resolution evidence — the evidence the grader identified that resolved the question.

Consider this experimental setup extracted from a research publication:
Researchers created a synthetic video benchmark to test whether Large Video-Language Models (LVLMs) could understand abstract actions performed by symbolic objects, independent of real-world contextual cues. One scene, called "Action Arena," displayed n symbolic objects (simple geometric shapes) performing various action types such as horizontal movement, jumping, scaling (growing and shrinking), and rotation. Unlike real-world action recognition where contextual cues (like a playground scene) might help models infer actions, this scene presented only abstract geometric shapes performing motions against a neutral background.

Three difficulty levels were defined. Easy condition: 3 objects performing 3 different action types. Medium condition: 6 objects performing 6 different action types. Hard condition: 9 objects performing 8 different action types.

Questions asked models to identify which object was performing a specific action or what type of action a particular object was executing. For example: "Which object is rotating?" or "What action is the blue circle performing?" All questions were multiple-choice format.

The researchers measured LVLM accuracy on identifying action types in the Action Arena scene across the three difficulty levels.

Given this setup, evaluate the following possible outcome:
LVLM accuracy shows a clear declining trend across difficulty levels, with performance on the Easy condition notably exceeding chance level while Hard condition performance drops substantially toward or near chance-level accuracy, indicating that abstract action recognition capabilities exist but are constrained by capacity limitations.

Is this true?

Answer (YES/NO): NO